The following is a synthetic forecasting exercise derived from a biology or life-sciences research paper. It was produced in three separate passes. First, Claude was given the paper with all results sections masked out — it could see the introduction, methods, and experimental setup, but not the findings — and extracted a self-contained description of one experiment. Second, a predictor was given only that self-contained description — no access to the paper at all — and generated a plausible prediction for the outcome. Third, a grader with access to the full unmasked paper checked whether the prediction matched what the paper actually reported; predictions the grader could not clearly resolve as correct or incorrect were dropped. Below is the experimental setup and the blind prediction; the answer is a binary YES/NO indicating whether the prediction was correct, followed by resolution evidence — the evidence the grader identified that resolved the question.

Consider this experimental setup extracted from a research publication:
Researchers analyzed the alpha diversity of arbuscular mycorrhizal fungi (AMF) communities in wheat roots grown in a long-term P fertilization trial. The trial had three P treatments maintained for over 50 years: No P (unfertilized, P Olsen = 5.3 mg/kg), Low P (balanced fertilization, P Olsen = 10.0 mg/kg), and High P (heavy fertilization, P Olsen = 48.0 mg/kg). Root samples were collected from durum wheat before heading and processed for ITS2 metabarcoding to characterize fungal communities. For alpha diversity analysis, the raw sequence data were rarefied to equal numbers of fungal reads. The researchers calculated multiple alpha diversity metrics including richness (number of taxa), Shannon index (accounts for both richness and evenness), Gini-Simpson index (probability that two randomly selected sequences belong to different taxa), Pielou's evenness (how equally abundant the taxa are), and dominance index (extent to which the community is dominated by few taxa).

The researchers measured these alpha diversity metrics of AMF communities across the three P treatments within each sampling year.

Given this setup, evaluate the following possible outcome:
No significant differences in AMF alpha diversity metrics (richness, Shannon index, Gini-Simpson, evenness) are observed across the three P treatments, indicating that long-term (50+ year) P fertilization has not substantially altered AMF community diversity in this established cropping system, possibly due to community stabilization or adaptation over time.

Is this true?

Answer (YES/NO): NO